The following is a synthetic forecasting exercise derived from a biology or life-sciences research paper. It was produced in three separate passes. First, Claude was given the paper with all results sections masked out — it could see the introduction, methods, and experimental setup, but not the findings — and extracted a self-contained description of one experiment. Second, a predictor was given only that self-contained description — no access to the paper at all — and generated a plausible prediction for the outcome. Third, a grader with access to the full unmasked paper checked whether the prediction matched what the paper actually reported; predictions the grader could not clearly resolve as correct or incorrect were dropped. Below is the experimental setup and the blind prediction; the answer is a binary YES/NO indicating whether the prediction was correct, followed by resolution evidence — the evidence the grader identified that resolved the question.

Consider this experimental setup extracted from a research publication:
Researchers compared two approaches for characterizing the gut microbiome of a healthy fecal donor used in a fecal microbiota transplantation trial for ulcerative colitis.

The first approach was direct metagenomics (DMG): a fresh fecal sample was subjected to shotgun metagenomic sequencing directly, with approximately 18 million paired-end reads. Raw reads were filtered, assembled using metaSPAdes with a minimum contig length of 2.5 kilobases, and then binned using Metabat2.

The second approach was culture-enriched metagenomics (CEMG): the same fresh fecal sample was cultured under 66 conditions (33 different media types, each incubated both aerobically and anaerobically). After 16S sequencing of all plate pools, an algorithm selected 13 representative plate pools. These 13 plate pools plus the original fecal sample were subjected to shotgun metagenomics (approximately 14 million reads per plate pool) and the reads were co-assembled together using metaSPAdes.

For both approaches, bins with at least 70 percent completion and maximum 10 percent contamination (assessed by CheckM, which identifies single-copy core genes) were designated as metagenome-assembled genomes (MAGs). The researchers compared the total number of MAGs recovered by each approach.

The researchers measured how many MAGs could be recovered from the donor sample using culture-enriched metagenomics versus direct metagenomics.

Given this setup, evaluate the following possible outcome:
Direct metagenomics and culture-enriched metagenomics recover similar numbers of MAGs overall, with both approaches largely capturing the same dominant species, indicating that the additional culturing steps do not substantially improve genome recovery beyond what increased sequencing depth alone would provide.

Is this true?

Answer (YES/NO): NO